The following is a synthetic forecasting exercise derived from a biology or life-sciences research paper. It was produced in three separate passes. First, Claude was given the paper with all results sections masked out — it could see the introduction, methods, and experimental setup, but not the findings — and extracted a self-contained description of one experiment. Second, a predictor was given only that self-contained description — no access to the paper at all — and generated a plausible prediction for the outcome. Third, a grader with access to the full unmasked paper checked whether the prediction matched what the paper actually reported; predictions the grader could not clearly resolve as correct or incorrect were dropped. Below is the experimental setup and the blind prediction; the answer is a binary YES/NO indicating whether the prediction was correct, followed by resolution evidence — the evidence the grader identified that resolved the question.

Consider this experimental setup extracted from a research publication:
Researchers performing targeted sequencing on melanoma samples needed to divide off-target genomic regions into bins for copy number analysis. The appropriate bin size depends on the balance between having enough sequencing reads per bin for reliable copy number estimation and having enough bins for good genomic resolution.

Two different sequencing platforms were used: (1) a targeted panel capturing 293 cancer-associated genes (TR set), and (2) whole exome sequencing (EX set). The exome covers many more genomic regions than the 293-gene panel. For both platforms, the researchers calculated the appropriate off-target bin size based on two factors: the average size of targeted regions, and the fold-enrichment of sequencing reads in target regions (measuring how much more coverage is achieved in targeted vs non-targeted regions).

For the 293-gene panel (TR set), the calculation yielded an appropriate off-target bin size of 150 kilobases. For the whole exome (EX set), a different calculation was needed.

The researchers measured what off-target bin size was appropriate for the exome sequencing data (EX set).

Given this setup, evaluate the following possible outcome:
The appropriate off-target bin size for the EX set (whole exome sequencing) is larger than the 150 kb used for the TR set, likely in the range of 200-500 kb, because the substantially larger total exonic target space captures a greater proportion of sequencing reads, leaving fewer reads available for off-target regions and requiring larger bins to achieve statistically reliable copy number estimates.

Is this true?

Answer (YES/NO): NO